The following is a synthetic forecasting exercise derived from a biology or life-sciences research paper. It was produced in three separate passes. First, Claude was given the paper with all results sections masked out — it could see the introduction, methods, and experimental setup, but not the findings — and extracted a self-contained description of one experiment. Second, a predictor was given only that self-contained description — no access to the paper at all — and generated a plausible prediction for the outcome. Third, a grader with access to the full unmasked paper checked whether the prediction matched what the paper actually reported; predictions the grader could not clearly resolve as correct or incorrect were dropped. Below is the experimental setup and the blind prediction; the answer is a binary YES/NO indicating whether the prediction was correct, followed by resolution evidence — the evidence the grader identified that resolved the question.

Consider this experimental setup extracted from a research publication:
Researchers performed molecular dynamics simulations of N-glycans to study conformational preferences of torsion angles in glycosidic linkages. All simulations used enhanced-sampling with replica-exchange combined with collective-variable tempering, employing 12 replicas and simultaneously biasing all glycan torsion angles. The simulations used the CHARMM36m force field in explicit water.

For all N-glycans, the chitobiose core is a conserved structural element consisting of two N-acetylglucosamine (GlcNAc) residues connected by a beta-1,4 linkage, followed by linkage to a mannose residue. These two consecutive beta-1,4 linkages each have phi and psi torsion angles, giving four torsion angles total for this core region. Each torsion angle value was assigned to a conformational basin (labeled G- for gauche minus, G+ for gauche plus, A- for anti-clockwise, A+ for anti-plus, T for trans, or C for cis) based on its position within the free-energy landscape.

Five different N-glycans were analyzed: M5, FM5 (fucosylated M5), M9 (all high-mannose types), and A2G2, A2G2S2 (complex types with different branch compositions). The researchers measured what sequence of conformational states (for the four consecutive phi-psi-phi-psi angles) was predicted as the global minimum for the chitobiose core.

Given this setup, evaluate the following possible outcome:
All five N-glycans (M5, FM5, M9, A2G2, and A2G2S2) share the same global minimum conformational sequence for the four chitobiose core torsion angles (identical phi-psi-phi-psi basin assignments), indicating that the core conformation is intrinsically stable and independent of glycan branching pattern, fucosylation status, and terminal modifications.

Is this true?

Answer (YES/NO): YES